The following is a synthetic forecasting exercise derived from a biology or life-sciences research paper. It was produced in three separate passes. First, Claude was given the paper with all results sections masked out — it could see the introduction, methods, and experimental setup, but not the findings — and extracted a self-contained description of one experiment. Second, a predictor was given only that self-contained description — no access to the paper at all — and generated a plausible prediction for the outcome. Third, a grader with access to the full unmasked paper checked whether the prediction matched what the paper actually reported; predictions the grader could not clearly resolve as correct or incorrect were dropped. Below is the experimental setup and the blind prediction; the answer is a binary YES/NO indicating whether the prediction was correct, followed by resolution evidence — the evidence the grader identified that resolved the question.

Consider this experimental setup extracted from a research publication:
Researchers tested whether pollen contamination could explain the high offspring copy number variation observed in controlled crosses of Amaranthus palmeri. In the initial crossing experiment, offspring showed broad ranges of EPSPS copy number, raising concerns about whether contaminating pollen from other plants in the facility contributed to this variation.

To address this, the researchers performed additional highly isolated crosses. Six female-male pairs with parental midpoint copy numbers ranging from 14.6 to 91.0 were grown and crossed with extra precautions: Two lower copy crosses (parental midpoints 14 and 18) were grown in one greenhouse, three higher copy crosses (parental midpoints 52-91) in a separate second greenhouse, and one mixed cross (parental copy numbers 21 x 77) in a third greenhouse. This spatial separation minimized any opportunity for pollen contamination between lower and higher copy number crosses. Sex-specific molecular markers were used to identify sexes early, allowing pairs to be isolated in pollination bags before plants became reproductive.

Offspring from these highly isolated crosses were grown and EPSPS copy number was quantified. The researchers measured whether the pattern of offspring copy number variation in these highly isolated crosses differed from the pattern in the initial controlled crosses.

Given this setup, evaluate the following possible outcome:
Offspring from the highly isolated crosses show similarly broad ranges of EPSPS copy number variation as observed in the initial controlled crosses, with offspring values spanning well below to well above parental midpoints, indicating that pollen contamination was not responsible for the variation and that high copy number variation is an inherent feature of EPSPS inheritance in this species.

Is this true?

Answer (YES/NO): YES